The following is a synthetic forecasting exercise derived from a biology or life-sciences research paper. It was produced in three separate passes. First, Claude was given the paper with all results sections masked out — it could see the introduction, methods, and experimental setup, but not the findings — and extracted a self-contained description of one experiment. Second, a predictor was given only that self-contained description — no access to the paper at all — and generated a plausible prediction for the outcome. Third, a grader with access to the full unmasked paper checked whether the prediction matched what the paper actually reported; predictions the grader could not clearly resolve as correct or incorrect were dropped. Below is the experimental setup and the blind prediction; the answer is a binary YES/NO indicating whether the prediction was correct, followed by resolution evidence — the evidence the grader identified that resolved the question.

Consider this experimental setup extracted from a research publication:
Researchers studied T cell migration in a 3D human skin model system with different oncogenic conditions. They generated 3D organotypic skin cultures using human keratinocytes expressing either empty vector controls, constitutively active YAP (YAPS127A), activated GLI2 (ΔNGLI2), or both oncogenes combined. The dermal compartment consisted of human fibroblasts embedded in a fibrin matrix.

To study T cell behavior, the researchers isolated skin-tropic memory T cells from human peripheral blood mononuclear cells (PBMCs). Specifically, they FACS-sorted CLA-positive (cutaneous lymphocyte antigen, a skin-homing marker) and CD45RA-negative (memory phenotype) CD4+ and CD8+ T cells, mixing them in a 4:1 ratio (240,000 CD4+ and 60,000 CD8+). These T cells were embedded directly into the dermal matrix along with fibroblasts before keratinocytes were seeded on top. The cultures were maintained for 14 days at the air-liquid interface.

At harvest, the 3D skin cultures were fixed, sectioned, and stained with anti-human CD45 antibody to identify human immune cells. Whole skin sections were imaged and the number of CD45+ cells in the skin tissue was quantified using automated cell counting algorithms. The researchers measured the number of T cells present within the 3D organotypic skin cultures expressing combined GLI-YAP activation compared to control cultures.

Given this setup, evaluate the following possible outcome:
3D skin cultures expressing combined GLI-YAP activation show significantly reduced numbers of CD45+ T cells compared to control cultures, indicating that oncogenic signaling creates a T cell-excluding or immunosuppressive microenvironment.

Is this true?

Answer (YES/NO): YES